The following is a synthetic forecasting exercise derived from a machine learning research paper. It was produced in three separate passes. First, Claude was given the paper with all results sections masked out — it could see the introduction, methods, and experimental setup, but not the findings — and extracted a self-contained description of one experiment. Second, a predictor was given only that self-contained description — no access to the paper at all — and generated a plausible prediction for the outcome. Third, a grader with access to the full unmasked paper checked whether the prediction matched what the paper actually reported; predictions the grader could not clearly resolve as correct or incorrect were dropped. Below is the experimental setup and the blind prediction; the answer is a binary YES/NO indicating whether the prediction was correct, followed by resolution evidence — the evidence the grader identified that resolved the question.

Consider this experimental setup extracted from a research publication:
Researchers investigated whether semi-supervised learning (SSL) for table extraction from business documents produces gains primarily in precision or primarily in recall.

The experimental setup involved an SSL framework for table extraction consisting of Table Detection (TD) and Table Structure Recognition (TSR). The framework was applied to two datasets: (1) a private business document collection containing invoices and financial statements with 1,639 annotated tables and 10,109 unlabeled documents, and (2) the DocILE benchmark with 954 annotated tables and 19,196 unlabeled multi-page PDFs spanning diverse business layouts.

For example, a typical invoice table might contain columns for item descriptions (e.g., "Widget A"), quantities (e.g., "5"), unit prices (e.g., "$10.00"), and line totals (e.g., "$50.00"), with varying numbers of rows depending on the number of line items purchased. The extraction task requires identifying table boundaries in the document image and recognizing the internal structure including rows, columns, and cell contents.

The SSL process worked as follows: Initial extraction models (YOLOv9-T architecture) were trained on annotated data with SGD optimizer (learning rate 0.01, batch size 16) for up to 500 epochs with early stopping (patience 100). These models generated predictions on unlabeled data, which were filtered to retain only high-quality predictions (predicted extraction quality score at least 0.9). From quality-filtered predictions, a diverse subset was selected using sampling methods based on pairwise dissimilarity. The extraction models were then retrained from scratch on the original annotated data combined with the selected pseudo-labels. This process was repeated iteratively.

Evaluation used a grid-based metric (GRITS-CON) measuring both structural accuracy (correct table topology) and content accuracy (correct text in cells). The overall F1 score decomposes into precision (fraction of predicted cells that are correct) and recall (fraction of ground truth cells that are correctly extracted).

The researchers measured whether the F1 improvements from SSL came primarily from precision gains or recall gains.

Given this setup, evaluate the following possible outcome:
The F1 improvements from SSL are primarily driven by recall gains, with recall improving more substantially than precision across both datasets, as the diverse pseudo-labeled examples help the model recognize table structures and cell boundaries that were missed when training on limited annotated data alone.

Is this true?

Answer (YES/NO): YES